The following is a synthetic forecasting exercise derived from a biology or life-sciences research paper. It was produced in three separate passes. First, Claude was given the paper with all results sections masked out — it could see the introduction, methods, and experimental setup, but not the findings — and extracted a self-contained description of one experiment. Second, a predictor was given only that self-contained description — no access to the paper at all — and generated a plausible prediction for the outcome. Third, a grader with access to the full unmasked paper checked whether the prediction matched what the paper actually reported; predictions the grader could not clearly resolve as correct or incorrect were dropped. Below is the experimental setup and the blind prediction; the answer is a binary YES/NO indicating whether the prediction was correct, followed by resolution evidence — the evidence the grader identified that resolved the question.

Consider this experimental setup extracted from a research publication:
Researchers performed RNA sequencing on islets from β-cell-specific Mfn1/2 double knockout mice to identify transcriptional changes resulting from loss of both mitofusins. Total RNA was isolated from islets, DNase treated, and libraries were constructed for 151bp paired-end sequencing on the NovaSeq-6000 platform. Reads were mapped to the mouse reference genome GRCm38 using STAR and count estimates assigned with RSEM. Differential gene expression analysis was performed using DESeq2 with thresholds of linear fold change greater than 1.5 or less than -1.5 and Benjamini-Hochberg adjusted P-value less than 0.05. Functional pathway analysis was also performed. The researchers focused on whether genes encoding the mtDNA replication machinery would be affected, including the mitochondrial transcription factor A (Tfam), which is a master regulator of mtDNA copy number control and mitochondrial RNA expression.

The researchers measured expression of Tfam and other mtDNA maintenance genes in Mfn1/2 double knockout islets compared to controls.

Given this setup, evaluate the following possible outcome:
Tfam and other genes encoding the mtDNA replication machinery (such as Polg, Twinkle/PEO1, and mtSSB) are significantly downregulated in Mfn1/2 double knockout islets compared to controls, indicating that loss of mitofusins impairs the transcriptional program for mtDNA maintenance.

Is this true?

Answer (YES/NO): NO